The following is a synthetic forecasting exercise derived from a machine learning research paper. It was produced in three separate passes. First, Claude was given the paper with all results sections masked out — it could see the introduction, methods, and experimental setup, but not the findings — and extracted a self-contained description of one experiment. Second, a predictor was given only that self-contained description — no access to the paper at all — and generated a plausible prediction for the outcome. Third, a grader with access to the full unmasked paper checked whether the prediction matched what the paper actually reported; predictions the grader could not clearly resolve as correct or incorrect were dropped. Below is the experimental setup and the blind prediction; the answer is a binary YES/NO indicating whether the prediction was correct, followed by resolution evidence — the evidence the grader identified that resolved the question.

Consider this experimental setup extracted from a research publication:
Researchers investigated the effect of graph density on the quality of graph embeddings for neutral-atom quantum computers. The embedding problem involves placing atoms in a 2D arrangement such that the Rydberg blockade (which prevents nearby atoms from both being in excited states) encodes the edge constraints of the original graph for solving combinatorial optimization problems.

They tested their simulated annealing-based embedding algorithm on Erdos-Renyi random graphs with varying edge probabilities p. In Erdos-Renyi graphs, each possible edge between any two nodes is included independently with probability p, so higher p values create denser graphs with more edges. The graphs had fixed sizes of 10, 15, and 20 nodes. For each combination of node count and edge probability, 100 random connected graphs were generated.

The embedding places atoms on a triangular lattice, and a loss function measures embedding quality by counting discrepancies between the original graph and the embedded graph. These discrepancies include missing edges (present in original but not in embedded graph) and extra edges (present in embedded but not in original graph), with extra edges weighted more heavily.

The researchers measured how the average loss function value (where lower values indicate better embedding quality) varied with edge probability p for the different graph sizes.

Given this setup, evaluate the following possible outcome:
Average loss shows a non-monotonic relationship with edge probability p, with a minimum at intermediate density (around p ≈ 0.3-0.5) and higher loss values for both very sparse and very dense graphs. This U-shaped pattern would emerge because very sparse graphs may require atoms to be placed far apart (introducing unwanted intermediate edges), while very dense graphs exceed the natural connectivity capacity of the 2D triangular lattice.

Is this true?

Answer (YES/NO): NO